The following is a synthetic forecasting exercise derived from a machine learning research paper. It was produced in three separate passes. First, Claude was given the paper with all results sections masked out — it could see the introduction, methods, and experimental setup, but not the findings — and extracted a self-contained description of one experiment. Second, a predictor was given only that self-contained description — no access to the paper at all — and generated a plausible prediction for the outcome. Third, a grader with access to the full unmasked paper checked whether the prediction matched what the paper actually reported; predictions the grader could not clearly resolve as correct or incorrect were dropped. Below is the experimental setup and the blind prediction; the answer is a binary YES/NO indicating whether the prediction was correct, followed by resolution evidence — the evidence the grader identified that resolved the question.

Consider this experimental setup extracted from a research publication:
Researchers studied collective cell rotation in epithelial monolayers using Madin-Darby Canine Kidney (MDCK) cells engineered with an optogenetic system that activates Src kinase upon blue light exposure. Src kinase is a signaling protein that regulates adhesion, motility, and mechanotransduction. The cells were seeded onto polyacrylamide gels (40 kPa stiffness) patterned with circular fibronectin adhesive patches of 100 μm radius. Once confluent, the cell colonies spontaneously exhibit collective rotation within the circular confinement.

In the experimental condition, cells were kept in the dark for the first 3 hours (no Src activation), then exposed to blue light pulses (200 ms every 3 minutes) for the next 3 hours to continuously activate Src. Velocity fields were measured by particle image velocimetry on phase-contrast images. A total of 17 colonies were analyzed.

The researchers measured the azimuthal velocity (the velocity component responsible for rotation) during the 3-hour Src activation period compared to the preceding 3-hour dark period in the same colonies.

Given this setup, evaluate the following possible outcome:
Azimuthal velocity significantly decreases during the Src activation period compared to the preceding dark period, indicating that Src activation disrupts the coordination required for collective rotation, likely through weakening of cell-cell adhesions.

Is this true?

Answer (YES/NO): NO